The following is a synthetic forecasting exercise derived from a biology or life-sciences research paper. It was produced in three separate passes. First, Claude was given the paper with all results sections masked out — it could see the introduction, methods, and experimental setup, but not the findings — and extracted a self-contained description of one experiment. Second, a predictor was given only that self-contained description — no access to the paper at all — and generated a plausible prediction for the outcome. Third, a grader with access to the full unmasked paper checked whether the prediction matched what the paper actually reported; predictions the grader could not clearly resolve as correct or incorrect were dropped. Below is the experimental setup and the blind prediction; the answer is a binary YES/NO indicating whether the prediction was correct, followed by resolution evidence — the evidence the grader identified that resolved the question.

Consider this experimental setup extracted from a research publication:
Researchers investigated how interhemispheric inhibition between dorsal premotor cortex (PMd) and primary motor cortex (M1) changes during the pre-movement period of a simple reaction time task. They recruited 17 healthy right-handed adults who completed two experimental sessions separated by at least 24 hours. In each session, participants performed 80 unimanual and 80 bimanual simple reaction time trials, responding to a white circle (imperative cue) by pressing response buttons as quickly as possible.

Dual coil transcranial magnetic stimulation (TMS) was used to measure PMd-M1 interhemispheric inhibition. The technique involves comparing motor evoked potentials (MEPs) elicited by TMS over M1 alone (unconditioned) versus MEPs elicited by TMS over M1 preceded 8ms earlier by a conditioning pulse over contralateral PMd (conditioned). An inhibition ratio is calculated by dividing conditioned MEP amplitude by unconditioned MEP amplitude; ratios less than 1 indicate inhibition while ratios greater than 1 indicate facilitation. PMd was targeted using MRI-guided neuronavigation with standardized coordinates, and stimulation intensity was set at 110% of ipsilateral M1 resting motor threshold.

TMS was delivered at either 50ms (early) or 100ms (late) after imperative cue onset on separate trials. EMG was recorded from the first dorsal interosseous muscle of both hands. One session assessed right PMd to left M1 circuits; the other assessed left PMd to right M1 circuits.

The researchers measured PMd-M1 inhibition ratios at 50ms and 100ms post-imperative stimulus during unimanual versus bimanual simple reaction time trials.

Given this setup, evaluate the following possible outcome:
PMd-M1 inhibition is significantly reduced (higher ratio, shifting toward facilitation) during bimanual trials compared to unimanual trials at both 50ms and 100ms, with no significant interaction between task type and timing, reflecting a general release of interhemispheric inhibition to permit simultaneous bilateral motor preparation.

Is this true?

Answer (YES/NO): NO